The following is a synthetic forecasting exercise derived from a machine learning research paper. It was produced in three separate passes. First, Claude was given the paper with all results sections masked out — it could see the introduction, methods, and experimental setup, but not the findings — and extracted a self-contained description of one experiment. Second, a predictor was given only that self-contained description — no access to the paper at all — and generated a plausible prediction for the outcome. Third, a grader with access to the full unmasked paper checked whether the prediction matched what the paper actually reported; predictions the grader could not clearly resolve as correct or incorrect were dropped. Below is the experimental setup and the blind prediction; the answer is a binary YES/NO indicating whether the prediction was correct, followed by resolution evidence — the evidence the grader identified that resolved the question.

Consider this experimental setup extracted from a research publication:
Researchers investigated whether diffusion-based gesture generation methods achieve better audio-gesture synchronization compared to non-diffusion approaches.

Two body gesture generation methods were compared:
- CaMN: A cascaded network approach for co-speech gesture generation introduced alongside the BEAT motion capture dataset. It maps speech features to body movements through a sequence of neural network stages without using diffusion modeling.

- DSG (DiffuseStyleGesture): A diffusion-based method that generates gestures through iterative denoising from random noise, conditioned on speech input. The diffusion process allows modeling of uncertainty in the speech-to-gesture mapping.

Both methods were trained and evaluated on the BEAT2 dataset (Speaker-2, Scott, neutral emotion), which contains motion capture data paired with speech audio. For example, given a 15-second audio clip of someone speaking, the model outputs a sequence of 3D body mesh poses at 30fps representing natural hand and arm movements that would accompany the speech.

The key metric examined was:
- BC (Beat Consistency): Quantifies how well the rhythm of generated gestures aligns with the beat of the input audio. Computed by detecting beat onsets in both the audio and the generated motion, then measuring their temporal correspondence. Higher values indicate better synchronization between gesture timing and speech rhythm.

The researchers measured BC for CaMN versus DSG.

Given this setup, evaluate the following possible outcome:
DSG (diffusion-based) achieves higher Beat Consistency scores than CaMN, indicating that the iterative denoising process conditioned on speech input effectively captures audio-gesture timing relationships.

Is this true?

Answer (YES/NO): YES